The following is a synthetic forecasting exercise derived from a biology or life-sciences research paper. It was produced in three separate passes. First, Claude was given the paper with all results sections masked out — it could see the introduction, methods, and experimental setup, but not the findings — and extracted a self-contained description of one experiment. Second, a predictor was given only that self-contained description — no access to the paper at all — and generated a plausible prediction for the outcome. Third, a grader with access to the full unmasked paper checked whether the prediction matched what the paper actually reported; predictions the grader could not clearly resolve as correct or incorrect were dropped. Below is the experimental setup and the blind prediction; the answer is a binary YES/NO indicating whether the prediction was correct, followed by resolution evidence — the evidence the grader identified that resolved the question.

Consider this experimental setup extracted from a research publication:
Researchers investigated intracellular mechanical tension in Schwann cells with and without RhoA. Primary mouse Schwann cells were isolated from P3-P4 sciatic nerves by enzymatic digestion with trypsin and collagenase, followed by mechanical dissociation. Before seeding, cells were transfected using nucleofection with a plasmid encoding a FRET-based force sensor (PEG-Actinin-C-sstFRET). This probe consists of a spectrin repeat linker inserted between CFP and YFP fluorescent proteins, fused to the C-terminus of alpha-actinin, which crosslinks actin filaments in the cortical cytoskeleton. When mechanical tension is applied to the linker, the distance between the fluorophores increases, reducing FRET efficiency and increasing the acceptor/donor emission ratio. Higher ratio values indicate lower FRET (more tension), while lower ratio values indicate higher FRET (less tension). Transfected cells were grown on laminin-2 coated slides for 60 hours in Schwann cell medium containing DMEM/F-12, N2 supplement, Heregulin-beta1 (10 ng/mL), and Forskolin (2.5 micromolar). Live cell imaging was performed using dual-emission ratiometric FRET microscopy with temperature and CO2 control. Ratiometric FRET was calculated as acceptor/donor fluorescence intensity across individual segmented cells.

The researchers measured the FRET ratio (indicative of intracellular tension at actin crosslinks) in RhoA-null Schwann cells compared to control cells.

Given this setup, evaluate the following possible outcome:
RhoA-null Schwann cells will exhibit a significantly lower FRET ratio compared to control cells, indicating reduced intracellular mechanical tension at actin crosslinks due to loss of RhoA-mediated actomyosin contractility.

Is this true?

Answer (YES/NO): NO